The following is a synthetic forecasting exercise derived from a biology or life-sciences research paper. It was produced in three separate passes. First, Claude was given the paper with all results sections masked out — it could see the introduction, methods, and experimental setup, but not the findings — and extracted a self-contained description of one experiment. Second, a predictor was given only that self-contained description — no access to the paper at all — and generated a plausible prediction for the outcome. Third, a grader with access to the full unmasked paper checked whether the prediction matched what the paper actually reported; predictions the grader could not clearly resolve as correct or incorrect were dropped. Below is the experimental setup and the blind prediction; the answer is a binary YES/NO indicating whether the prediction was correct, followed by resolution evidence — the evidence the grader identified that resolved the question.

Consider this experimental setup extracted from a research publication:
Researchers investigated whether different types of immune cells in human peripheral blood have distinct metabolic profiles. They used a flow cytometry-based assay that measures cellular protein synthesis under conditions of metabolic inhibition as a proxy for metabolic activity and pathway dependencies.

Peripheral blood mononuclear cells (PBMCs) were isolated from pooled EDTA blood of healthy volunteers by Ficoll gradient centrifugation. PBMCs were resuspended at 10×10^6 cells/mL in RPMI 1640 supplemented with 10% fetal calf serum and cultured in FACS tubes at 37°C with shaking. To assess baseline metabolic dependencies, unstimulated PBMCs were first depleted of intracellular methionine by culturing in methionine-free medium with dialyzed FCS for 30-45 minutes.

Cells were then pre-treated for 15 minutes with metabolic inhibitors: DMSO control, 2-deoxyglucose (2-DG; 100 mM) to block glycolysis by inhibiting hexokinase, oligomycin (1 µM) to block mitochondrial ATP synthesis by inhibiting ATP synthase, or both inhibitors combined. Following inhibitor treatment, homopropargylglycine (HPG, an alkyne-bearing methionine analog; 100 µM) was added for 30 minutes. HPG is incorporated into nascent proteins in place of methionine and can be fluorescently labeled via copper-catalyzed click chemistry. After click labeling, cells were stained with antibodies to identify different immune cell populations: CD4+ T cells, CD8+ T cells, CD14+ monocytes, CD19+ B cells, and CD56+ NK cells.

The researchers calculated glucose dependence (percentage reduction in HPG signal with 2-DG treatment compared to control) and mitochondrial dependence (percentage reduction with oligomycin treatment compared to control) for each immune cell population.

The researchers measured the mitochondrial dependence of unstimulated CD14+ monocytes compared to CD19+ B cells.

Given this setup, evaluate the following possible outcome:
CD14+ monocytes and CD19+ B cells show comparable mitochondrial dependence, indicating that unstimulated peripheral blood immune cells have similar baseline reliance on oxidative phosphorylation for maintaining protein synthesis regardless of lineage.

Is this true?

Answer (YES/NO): NO